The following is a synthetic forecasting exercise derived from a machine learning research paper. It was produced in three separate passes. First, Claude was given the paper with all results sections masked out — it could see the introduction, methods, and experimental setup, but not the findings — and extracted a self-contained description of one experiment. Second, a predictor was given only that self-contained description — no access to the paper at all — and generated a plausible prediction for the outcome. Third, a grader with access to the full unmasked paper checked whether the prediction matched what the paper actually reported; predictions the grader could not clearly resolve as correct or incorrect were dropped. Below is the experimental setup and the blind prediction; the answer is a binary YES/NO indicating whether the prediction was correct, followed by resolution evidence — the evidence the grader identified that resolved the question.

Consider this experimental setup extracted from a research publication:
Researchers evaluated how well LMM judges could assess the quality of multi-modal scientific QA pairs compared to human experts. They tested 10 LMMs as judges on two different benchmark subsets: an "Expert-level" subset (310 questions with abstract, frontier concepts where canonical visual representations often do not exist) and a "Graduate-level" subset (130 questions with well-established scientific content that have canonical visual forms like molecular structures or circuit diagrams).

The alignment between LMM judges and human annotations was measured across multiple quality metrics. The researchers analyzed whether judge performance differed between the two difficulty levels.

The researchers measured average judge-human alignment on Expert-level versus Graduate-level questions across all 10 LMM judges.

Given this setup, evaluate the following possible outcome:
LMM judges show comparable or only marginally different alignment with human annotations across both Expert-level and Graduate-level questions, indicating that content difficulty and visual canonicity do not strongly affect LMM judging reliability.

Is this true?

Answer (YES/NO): NO